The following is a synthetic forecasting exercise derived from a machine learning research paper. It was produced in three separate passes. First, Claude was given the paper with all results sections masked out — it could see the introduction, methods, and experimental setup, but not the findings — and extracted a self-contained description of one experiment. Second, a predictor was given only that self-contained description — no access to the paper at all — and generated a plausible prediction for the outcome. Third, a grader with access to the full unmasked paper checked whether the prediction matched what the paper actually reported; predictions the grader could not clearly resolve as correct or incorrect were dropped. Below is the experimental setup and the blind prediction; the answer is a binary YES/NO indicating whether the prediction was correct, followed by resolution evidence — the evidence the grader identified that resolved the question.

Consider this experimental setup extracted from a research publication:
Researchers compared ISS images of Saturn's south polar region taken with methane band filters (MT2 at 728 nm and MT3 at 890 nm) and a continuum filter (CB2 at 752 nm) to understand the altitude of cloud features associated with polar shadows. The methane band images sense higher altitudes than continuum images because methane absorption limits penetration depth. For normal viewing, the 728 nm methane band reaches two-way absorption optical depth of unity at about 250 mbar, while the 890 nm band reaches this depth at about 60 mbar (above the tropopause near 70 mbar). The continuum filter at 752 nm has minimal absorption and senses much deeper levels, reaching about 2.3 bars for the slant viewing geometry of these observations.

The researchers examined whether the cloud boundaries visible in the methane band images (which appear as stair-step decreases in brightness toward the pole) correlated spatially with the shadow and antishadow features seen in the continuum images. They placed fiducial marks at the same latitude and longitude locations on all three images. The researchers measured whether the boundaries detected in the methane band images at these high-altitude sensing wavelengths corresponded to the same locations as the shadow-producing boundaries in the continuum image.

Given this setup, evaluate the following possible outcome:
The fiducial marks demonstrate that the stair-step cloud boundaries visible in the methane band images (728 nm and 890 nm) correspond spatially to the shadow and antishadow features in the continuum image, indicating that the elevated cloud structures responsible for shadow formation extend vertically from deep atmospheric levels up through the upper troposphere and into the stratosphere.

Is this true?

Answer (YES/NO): NO